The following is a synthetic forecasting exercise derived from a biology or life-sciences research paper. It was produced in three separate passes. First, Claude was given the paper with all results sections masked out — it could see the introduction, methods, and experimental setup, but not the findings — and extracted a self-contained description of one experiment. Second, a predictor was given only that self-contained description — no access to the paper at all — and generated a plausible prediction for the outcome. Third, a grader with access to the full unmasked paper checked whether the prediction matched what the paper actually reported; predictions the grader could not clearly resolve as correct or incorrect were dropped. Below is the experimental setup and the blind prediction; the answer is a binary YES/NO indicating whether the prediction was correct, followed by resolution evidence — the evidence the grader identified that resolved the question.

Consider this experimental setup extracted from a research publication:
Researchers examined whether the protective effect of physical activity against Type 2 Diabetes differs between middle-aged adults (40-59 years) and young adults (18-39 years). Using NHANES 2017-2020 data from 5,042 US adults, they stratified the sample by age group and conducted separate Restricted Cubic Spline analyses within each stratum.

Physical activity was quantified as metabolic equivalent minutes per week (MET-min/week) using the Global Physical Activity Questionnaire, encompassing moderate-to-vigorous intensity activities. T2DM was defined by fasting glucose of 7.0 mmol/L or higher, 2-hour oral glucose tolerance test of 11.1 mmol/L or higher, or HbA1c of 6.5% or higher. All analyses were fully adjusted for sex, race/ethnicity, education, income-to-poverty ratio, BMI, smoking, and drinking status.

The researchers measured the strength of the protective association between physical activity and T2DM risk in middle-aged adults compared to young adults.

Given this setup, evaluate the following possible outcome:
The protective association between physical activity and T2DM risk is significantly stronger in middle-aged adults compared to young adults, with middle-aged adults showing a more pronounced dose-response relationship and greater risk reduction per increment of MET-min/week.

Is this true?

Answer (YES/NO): YES